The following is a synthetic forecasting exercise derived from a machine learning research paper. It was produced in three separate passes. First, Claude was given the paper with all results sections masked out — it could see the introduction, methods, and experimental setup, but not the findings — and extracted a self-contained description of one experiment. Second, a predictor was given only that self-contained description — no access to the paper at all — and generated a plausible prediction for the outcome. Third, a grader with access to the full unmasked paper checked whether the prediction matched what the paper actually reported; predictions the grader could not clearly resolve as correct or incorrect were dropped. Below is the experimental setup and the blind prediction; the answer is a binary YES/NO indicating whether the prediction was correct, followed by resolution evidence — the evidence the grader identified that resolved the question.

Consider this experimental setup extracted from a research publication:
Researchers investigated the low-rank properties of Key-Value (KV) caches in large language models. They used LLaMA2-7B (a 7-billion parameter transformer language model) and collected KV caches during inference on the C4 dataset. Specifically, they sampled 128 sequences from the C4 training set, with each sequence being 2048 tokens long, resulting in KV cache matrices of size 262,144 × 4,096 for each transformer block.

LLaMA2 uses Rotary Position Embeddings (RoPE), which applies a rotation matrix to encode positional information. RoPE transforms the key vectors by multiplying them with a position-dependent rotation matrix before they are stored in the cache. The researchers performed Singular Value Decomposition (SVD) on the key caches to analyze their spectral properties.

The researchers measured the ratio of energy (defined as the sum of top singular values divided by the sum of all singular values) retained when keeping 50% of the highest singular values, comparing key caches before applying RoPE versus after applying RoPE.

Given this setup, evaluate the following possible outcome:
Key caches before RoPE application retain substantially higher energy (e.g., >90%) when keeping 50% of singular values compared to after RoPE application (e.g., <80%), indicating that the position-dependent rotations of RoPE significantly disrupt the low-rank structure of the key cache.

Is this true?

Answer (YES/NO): NO